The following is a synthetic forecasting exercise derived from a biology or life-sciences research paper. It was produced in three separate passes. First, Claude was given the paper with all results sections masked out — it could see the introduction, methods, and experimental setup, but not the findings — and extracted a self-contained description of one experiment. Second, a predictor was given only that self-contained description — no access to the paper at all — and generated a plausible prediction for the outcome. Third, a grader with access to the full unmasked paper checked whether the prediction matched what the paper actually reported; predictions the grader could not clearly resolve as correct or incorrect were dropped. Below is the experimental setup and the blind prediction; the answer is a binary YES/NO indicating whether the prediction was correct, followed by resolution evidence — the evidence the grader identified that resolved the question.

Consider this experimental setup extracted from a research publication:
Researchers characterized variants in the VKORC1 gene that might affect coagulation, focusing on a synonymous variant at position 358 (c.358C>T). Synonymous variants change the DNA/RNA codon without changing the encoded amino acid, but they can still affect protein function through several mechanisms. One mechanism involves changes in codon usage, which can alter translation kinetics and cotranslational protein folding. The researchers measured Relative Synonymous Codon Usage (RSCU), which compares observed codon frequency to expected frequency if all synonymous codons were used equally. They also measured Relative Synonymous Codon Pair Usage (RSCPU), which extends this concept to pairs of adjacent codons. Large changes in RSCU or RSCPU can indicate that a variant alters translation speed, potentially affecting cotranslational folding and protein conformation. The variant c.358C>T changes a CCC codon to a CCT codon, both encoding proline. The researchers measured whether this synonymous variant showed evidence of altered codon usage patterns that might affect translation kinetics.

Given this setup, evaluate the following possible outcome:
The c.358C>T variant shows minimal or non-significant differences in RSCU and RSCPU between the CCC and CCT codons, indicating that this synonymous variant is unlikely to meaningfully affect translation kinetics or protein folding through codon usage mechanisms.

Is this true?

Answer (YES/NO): NO